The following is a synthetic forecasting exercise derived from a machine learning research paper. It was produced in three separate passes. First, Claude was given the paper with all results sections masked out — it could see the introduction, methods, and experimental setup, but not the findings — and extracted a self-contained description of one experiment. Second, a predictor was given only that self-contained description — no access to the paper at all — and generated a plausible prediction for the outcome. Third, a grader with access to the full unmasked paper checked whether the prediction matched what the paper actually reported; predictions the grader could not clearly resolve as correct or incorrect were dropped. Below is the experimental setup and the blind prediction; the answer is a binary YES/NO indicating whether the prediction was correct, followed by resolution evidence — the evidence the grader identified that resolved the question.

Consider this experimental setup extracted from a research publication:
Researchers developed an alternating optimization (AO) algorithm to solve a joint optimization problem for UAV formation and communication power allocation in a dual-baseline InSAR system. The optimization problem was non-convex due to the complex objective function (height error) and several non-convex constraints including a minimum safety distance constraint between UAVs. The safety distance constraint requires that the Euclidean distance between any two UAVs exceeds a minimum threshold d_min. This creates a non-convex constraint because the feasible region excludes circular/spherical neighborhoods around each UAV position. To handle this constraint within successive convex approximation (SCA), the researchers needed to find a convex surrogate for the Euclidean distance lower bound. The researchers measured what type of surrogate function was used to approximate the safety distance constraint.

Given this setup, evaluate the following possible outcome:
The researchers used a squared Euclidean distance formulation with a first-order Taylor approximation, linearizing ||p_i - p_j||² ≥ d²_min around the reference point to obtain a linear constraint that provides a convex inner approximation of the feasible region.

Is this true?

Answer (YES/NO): NO